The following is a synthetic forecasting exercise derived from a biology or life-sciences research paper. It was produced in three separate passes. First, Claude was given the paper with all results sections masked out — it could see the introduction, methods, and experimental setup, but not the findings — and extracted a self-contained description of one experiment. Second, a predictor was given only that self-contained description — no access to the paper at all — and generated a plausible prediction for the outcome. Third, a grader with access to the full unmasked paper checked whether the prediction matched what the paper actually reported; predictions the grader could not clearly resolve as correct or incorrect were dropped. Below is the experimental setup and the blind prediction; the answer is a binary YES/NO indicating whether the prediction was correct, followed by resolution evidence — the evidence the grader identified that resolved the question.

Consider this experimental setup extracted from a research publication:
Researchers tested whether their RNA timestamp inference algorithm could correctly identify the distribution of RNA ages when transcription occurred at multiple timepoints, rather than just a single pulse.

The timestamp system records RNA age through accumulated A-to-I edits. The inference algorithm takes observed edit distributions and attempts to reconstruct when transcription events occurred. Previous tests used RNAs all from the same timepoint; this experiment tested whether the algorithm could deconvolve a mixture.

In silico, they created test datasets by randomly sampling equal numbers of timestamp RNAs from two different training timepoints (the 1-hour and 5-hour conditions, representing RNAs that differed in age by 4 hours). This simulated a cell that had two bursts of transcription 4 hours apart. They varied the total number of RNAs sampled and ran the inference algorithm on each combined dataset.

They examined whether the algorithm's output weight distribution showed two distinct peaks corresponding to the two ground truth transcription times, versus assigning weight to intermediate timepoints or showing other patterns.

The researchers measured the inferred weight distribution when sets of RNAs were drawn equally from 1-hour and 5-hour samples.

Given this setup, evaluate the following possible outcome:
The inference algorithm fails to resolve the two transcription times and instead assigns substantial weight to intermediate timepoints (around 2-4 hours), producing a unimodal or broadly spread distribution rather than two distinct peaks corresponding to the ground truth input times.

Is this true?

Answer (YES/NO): NO